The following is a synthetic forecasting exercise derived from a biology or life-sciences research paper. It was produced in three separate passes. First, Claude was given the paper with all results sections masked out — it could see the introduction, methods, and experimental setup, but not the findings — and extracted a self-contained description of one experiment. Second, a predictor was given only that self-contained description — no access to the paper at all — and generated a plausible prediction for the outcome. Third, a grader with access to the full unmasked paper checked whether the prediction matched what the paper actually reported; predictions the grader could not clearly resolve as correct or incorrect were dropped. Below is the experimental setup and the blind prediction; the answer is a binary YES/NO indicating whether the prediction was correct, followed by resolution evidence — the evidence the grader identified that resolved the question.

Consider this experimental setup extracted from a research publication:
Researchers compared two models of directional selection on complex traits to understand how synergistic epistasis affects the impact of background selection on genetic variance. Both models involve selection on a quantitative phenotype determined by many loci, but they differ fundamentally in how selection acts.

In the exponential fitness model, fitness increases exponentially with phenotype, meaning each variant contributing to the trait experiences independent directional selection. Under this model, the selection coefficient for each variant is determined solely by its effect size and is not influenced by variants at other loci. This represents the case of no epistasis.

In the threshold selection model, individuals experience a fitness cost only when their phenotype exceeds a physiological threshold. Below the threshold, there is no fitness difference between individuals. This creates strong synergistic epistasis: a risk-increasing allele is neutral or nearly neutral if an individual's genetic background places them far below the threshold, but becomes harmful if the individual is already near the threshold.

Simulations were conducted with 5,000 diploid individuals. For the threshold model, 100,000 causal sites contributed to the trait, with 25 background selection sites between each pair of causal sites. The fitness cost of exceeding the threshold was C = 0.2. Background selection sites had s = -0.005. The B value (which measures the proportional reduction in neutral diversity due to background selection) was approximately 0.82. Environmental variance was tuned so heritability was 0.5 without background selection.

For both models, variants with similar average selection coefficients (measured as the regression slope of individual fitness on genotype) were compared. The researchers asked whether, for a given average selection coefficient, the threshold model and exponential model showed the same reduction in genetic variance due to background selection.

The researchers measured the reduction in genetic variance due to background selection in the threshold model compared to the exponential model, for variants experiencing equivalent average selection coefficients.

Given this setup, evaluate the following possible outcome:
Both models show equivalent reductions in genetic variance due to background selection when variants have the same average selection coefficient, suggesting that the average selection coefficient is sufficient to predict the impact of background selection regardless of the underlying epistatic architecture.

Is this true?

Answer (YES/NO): NO